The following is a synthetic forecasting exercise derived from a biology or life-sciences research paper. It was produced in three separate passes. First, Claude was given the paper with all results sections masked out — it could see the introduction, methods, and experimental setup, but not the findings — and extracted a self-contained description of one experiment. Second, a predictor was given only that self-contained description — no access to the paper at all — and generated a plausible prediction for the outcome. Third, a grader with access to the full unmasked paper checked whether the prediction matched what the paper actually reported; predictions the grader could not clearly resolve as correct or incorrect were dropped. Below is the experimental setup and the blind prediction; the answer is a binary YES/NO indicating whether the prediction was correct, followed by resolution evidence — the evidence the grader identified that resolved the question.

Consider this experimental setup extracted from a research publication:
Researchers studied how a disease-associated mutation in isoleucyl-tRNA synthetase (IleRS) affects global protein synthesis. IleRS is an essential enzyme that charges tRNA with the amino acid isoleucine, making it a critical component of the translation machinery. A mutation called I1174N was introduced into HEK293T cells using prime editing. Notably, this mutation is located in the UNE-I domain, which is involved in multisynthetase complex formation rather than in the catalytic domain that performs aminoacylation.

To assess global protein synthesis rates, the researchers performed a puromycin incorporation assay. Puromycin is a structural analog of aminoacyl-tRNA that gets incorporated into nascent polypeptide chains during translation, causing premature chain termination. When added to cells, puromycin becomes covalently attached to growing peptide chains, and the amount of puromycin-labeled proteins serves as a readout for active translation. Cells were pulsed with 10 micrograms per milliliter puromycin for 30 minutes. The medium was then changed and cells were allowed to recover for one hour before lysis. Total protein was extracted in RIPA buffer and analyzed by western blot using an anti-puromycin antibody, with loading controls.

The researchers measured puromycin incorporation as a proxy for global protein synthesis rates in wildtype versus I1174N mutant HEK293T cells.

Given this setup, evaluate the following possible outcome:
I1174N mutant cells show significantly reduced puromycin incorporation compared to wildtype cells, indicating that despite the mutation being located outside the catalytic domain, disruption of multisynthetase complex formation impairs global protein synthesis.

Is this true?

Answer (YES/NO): NO